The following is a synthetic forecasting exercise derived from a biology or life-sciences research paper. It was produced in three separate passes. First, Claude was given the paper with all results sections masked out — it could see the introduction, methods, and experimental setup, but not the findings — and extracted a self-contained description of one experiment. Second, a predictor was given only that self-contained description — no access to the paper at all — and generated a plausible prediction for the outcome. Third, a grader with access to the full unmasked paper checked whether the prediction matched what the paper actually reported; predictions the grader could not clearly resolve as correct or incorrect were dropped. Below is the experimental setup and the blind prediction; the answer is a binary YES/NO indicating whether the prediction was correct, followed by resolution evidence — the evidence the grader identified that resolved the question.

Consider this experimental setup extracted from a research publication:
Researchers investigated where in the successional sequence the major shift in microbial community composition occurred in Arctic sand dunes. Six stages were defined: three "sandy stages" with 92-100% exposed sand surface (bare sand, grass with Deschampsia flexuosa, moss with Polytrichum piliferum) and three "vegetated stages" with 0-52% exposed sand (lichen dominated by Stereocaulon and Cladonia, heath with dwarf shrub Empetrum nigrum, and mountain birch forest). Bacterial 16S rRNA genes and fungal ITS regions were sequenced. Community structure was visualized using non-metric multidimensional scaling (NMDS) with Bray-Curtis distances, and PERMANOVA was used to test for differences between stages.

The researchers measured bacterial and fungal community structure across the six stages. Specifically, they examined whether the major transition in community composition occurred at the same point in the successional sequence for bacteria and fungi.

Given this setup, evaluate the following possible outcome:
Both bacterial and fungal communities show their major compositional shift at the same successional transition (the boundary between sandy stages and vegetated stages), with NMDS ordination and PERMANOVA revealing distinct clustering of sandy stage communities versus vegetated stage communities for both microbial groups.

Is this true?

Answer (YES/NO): NO